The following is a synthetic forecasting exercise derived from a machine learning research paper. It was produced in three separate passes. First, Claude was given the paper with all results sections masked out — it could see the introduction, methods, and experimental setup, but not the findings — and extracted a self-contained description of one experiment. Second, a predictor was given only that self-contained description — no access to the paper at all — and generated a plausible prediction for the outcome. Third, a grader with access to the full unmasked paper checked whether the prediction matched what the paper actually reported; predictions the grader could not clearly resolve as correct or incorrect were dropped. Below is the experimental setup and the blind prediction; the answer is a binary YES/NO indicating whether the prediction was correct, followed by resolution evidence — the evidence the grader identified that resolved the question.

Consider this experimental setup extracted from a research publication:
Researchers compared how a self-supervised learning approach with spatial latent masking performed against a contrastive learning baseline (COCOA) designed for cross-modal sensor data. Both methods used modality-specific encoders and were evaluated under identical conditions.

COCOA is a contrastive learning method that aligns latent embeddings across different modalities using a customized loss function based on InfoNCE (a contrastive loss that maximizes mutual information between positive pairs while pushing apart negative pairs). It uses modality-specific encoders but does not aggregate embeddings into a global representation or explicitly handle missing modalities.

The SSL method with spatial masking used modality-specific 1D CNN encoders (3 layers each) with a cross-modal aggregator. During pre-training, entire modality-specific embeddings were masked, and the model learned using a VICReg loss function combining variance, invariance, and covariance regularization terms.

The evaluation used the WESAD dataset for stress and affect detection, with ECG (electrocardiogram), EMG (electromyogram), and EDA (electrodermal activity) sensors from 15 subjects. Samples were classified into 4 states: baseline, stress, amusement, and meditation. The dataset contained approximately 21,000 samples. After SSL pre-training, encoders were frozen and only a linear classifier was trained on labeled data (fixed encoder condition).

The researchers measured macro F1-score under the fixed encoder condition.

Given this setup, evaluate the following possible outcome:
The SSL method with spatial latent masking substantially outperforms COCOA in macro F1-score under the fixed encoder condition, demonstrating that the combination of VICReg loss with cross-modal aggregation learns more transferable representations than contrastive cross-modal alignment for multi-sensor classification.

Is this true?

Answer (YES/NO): NO